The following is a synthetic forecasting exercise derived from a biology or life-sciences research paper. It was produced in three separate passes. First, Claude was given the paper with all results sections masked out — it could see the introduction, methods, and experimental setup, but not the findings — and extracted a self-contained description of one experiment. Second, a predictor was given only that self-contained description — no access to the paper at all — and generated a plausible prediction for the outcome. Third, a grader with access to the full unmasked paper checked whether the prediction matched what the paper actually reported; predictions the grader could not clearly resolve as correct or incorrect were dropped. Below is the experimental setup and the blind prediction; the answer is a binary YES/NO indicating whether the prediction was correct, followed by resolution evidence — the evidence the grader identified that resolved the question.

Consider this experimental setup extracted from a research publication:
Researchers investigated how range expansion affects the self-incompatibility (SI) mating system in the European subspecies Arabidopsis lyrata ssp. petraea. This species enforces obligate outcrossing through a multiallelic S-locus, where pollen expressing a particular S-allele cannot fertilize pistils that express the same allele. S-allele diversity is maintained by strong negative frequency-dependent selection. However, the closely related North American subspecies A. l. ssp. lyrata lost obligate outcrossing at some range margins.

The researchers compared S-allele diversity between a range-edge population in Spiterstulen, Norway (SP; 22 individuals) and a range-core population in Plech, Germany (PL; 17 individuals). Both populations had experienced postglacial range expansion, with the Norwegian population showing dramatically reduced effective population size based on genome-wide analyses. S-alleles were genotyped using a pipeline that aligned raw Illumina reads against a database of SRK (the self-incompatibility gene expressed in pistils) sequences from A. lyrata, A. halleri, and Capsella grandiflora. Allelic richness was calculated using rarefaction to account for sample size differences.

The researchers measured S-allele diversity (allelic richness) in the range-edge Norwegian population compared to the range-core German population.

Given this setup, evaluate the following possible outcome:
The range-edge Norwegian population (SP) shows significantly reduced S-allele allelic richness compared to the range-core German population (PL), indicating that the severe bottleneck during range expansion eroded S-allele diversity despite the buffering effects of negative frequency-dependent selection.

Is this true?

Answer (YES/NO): NO